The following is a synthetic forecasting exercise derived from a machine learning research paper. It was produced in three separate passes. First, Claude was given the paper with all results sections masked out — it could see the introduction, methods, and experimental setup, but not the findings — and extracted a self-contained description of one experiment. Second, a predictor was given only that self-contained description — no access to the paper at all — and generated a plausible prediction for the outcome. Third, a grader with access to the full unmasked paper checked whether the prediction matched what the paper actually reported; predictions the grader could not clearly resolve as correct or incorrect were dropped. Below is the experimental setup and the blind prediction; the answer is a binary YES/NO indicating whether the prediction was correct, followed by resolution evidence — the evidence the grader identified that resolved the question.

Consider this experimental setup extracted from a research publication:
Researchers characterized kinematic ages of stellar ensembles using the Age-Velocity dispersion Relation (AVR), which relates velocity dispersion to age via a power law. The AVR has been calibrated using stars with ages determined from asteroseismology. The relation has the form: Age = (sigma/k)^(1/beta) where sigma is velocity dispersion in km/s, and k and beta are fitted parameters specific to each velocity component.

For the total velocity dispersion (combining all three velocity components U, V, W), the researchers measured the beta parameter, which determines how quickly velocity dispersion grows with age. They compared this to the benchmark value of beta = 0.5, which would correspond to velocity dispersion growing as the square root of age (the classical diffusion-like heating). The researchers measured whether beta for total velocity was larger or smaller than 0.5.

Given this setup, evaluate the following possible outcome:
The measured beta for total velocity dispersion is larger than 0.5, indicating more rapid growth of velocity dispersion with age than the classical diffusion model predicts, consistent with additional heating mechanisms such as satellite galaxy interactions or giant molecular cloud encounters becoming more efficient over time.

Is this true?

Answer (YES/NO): NO